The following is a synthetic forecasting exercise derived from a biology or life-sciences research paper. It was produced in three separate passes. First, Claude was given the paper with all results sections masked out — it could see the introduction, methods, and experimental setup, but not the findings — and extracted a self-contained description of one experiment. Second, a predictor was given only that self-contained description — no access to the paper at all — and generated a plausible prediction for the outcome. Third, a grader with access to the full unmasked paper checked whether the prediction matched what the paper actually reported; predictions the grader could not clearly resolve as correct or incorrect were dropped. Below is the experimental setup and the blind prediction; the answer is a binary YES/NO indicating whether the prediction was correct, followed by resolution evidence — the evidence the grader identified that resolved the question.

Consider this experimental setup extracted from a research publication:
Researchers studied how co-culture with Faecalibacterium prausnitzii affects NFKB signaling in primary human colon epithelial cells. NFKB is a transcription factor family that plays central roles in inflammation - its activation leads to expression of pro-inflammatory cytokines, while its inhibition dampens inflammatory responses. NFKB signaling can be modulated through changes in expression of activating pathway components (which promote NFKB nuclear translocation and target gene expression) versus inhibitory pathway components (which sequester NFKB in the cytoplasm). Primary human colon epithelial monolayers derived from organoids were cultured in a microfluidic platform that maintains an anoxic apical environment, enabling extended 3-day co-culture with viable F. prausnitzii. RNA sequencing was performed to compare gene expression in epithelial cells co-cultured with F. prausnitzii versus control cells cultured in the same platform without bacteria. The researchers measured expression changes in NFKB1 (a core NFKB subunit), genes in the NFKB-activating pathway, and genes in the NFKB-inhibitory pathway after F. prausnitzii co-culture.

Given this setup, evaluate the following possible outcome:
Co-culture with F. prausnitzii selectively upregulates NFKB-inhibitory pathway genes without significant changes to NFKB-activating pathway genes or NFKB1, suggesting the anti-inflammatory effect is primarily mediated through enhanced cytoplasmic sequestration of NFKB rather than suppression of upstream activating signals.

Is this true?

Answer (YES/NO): NO